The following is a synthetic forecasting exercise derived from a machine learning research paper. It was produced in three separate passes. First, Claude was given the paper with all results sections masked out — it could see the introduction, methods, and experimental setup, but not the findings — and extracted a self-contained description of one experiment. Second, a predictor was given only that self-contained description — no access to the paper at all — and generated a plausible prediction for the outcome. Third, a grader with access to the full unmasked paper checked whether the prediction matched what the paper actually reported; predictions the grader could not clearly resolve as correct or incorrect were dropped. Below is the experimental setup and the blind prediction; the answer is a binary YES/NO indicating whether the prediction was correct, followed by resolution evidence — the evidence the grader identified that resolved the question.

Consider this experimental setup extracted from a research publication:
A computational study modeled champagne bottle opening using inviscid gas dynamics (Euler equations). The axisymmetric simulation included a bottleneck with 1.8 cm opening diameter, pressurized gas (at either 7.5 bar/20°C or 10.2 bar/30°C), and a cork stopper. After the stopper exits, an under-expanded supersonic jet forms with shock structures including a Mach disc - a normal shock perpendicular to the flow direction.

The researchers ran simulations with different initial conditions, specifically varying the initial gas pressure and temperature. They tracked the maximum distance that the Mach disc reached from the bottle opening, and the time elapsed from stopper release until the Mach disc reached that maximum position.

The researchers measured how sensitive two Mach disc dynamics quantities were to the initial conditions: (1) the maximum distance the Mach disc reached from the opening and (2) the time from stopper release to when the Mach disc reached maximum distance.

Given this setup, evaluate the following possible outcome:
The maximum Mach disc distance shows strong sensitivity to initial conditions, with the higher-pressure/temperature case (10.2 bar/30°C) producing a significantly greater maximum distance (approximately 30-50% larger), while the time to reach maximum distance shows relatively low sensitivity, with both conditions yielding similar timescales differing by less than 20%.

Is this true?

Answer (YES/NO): NO